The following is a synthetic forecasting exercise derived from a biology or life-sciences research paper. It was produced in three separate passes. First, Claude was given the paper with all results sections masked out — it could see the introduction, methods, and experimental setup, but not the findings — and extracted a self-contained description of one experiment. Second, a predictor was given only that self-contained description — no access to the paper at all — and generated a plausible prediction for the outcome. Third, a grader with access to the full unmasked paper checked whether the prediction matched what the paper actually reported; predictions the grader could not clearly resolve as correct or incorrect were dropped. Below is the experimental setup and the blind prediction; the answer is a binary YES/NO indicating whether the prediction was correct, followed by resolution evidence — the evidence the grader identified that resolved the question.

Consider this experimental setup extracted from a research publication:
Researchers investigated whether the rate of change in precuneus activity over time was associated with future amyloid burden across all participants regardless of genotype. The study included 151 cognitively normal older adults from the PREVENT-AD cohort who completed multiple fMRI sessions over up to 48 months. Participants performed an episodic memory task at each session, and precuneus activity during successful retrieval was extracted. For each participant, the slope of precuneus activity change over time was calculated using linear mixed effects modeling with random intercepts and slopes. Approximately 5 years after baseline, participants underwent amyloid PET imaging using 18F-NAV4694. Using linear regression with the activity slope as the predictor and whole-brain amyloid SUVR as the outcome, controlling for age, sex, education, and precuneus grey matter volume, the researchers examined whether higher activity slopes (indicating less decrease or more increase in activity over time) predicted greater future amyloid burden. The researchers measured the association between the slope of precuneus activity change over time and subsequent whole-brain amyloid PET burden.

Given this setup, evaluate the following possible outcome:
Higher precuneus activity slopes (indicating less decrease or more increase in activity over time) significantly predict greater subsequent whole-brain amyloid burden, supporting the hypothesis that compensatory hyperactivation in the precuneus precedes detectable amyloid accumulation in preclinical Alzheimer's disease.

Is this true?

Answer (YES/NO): YES